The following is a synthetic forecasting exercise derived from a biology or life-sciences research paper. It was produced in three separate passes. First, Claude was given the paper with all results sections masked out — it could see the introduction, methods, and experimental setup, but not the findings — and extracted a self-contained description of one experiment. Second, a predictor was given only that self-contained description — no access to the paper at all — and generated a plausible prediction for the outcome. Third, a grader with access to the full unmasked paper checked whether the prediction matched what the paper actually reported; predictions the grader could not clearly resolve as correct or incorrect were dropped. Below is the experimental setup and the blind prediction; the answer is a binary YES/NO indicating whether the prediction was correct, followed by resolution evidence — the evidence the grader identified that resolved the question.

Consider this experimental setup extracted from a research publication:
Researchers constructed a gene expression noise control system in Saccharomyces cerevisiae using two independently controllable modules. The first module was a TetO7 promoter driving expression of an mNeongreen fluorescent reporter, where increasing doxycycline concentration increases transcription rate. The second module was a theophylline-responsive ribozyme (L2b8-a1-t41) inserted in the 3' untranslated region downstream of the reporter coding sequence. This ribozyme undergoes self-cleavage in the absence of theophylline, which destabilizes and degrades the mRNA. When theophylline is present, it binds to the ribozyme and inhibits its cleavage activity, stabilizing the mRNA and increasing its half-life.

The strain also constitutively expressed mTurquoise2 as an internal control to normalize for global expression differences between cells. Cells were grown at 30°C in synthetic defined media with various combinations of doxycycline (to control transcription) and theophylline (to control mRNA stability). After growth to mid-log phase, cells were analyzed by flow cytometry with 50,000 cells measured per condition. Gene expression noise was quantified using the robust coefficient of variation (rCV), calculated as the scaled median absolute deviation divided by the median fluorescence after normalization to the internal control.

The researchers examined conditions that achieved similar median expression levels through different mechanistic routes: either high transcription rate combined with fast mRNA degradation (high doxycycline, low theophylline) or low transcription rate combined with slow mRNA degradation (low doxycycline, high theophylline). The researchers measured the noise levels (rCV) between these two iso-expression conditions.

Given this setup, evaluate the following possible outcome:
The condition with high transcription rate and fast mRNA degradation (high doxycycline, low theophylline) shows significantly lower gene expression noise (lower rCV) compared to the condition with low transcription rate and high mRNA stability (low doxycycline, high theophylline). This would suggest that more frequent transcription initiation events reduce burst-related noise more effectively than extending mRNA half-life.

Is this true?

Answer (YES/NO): YES